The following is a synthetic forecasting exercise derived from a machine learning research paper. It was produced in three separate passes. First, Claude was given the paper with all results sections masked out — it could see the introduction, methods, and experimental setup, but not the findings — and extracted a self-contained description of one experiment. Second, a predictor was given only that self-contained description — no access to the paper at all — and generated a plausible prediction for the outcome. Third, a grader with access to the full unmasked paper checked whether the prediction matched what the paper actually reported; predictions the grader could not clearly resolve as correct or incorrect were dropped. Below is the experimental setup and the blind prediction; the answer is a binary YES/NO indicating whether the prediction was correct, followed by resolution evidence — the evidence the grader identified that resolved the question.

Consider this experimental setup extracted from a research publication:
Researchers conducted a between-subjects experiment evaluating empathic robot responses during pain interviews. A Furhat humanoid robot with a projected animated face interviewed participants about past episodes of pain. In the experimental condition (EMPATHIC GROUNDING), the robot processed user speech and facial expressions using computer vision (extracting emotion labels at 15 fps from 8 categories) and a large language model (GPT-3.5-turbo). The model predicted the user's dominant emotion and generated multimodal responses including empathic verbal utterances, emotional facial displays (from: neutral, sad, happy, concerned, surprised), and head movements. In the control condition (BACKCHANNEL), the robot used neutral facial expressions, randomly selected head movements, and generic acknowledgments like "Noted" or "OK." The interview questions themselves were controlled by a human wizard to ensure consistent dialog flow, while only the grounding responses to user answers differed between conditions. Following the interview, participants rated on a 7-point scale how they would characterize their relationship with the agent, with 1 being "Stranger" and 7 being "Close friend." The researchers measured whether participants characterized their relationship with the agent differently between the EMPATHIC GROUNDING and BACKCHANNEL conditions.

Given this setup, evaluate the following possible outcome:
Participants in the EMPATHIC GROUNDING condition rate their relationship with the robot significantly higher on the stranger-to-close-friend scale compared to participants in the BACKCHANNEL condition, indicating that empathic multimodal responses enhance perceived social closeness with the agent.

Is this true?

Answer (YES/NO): NO